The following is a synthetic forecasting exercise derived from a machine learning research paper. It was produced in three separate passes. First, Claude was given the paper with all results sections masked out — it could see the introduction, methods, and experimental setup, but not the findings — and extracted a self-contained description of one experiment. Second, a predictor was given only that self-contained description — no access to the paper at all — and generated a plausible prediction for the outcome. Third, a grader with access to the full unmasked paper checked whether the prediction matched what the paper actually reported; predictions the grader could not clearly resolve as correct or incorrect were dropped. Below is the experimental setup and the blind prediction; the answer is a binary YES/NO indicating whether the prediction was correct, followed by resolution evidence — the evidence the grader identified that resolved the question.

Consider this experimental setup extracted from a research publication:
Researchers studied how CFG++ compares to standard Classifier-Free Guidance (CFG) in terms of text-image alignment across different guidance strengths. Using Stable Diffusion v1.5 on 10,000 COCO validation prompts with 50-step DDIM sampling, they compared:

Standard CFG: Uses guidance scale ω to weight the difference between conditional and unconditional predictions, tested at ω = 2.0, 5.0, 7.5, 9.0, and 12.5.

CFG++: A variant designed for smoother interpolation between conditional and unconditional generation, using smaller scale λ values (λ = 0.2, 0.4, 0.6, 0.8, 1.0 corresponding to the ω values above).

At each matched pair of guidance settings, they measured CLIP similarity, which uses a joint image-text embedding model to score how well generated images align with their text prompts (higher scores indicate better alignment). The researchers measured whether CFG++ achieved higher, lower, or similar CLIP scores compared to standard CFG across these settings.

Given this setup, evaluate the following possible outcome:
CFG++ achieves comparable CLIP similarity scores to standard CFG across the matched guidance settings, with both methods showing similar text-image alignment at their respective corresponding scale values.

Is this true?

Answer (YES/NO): YES